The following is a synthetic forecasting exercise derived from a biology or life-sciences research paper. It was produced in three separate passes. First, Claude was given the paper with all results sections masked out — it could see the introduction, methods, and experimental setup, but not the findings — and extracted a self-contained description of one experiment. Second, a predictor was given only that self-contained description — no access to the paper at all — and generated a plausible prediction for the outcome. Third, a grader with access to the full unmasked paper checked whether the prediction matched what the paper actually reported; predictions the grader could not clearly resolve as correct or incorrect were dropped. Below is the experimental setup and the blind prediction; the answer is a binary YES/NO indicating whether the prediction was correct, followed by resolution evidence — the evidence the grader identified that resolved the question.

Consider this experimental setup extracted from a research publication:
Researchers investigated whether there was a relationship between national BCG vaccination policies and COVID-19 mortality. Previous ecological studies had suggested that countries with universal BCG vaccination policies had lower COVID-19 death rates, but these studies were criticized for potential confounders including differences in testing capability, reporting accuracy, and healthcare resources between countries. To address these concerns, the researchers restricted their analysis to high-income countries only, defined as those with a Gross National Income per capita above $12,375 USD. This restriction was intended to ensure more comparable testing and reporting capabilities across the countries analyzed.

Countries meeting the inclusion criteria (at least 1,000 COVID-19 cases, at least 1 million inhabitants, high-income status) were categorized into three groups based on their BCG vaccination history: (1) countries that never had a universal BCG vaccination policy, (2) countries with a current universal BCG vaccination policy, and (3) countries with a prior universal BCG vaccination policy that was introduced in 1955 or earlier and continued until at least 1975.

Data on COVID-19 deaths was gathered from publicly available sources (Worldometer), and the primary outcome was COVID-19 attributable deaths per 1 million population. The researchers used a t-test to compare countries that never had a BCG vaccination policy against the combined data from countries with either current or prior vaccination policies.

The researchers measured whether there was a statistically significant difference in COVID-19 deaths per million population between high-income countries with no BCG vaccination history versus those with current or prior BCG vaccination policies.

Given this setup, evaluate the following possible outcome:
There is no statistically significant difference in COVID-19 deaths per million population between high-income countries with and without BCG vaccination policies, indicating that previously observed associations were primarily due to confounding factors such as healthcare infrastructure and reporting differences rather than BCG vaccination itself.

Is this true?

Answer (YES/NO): YES